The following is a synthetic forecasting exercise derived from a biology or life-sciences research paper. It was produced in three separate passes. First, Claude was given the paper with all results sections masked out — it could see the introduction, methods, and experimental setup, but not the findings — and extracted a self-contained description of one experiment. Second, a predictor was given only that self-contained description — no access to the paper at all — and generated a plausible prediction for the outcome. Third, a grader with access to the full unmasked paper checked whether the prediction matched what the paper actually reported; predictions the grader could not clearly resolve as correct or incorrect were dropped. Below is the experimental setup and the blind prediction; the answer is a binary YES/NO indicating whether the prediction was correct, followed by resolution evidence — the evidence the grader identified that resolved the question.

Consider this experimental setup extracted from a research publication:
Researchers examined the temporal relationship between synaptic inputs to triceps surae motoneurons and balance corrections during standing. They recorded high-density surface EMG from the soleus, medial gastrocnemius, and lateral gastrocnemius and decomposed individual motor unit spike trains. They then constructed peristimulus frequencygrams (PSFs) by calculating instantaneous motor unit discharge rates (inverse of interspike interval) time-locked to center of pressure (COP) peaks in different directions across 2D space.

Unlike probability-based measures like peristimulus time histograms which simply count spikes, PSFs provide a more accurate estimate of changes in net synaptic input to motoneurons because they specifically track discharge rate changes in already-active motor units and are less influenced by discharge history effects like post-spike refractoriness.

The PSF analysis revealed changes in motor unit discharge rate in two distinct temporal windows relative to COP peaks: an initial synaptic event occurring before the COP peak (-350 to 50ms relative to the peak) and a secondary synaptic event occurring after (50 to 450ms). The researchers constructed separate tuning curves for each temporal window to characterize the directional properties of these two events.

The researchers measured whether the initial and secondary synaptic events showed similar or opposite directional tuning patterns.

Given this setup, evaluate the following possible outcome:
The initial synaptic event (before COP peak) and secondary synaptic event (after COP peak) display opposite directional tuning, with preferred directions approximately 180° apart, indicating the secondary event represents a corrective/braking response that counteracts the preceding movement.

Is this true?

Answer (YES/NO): YES